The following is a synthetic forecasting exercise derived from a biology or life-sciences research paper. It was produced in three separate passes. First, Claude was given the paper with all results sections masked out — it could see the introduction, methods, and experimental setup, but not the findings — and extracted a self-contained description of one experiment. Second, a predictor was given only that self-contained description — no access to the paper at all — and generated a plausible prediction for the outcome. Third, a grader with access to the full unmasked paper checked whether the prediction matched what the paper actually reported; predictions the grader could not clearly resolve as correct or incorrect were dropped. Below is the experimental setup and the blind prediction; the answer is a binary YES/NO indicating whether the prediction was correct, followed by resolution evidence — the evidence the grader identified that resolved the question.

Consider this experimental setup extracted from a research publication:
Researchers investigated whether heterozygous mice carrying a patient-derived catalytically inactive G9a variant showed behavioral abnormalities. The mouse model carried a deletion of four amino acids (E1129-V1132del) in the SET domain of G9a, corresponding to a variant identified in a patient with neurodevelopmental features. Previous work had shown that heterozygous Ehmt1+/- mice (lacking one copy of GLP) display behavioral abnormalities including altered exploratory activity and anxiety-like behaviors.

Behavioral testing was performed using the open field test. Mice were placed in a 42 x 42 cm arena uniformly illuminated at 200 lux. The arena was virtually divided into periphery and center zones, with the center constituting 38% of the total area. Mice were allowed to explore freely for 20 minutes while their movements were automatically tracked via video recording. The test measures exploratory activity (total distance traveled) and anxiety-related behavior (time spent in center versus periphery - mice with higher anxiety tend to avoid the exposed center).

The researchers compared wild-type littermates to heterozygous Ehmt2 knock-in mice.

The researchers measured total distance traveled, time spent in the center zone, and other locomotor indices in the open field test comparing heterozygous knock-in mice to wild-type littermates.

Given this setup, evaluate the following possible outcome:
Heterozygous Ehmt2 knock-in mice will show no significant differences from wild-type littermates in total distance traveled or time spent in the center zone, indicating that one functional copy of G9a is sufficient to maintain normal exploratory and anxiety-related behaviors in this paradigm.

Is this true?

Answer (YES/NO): NO